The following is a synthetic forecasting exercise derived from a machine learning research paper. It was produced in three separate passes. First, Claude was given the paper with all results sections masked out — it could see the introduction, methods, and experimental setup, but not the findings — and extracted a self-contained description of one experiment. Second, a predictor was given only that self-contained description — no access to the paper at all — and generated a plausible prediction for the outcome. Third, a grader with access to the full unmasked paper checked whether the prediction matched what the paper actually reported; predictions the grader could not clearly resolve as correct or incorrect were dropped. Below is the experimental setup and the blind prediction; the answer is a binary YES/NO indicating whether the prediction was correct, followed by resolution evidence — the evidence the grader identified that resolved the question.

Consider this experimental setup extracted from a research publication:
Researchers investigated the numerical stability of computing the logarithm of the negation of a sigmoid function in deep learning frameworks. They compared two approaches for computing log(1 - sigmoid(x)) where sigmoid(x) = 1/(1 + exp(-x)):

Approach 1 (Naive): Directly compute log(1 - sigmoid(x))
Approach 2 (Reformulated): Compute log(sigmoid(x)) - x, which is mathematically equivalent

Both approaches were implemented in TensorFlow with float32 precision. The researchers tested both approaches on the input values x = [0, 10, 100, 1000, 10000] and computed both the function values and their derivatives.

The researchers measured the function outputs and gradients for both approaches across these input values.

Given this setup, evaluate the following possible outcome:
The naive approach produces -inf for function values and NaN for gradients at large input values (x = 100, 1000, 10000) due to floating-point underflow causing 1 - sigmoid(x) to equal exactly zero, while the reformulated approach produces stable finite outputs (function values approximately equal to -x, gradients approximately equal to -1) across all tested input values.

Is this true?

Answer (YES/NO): NO